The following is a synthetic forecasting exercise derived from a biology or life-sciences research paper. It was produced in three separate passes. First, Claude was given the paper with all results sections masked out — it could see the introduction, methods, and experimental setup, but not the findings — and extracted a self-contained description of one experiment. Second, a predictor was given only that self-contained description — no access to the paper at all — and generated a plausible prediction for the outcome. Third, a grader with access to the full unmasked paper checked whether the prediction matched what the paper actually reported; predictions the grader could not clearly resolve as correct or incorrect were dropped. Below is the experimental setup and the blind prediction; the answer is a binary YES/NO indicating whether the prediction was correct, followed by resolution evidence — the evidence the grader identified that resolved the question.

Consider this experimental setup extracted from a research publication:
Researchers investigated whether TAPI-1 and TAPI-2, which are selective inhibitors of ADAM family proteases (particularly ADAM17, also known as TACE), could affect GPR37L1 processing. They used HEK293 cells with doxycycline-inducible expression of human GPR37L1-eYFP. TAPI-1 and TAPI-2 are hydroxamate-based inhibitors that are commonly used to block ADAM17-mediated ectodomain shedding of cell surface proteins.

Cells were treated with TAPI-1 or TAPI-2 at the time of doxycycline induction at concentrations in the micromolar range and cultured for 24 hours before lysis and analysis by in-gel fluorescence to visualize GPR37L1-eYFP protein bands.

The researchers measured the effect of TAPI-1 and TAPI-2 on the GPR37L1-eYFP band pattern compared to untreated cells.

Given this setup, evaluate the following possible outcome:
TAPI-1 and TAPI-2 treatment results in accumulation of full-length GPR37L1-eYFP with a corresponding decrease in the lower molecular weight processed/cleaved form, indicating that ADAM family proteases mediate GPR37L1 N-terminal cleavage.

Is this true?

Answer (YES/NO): YES